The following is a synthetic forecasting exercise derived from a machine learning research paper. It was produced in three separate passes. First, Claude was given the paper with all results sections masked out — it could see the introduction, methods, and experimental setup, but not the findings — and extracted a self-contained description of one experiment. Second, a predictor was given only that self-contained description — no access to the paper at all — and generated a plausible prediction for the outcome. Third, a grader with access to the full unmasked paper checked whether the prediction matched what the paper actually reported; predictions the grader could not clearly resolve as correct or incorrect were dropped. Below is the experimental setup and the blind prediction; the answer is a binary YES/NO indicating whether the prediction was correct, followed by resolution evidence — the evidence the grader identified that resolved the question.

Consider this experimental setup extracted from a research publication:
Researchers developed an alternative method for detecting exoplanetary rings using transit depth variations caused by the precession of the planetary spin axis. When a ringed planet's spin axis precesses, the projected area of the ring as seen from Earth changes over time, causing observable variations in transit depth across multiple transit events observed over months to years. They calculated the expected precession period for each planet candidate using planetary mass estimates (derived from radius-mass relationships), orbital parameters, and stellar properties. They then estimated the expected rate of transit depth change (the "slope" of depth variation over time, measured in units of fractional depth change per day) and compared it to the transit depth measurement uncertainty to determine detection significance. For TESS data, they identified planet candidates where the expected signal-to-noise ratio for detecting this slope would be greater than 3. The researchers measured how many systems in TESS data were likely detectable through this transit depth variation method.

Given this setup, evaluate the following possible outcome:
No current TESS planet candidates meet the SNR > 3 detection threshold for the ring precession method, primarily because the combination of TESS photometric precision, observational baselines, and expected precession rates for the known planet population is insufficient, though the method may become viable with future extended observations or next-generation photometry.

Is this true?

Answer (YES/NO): NO